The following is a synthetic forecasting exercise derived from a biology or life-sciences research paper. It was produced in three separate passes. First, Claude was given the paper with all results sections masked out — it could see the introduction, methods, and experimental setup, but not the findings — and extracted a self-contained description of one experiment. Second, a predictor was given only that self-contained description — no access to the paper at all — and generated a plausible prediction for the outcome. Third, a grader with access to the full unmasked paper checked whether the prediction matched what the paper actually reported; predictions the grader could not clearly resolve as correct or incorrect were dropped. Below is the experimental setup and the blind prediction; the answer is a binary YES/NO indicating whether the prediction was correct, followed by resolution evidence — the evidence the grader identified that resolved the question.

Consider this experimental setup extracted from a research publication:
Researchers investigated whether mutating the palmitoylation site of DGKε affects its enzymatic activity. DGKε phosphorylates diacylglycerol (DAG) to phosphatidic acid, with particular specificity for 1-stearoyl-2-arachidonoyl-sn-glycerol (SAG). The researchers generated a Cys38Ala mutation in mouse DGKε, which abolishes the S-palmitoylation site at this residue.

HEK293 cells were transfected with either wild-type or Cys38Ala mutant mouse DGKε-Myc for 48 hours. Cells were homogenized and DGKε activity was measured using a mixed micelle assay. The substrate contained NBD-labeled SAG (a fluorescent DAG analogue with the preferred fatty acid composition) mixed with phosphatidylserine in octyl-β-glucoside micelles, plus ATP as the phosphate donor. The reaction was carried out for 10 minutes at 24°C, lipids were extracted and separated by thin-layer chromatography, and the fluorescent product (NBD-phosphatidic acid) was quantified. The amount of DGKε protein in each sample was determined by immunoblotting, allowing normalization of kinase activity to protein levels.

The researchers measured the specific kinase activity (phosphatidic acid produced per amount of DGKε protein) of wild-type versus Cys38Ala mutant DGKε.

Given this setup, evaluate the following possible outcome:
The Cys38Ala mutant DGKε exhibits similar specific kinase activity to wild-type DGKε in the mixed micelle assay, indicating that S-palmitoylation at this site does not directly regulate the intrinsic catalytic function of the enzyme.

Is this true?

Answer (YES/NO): NO